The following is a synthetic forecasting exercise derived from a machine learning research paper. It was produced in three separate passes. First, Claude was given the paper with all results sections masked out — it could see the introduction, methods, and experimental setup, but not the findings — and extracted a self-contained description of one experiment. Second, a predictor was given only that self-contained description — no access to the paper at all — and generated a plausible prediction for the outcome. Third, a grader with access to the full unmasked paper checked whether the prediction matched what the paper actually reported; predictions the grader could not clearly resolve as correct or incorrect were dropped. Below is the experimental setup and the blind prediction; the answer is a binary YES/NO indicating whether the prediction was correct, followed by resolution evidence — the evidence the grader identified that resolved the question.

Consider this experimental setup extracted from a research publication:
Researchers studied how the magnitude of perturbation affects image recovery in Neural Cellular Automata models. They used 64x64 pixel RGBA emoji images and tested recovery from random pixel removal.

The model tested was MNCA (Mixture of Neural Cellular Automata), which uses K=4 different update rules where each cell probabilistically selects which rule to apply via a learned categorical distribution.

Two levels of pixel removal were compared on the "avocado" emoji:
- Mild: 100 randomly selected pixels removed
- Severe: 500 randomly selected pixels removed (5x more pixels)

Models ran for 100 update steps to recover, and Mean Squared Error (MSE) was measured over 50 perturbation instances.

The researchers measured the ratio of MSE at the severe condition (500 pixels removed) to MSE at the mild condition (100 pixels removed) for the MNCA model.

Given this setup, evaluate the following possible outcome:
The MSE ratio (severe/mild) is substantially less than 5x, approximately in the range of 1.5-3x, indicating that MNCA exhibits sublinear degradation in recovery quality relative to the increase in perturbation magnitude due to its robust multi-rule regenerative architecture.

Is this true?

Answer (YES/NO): YES